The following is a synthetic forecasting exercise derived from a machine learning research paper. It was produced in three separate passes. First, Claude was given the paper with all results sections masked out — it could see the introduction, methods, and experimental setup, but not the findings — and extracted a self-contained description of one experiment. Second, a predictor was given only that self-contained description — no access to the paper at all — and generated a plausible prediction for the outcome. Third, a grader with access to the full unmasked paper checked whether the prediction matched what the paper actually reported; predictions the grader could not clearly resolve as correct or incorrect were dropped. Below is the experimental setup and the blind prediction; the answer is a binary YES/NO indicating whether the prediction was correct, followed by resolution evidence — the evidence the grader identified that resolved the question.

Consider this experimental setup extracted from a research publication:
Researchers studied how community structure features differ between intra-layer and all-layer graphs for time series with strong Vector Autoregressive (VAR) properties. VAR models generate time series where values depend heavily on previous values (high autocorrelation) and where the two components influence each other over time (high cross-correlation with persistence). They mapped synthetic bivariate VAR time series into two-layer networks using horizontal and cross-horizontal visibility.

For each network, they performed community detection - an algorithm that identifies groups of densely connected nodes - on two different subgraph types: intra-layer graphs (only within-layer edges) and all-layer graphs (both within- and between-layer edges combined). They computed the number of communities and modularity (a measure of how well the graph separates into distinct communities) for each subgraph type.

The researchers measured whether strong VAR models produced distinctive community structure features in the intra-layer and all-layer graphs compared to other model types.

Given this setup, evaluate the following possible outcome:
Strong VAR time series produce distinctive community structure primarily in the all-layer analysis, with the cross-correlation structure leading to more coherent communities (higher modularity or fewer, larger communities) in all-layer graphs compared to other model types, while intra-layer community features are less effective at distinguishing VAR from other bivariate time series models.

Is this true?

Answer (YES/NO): NO